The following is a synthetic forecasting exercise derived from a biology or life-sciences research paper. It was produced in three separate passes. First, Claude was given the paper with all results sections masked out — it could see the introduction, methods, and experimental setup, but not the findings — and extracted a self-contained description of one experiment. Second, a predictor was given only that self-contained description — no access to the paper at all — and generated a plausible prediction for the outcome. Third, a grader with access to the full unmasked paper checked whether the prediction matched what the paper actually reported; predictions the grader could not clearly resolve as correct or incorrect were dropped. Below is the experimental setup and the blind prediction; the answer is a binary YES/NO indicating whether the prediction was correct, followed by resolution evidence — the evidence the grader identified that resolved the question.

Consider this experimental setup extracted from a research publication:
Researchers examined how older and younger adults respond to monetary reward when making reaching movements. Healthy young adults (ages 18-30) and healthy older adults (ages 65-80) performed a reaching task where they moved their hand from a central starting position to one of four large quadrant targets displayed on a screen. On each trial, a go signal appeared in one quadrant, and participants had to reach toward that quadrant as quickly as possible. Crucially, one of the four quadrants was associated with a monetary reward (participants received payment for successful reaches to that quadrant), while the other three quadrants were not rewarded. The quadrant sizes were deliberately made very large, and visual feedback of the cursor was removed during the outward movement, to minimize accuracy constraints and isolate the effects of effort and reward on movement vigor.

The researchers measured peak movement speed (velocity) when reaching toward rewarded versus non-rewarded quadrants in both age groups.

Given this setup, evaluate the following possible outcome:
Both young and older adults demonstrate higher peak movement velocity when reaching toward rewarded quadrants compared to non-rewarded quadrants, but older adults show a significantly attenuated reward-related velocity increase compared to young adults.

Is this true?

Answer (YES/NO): NO